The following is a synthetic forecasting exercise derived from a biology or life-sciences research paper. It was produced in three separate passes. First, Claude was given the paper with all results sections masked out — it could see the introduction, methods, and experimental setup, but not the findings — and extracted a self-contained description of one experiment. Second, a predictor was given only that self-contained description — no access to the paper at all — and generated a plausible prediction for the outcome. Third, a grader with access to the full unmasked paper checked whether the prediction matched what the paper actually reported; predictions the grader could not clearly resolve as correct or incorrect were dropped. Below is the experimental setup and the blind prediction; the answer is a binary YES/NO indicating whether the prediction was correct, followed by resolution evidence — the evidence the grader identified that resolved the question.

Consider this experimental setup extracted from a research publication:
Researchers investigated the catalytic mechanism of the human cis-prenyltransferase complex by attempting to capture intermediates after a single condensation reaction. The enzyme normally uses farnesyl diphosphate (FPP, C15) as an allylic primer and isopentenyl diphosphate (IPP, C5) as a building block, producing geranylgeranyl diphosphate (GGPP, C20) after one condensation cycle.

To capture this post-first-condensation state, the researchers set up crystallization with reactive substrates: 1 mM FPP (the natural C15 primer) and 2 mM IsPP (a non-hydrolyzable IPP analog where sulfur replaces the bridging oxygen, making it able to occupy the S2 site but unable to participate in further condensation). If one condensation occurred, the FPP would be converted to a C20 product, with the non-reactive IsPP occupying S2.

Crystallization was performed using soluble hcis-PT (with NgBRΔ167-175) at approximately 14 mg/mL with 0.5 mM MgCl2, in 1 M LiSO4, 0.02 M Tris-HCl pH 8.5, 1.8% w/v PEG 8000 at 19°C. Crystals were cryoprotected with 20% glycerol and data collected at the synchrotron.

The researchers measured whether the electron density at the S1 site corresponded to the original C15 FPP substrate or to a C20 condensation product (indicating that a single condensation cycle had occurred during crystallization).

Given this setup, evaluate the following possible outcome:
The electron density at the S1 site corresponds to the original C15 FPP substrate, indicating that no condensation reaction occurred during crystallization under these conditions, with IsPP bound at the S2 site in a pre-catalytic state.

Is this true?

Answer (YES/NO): NO